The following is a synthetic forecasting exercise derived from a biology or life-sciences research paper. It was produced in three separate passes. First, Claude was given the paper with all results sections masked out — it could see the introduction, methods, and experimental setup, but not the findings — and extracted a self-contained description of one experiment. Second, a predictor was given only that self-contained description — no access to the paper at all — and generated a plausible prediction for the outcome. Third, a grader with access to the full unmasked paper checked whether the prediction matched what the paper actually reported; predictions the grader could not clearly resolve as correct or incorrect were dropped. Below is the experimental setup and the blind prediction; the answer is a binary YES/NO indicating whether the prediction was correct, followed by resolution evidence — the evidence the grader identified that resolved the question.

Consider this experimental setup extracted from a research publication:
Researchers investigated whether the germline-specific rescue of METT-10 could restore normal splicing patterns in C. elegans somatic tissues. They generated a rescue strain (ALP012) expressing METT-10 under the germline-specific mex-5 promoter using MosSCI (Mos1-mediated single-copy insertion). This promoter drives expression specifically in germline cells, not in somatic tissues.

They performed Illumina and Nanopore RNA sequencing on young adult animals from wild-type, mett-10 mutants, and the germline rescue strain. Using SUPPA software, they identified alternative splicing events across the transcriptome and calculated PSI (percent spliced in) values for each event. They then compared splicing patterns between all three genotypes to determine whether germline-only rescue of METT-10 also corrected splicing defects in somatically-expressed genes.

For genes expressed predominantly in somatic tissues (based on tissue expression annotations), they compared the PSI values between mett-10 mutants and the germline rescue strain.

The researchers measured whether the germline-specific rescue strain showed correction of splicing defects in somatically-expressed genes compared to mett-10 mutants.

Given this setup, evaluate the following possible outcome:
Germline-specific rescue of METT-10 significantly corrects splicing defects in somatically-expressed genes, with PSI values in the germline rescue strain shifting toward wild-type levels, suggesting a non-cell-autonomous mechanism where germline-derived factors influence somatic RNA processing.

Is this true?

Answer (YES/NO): YES